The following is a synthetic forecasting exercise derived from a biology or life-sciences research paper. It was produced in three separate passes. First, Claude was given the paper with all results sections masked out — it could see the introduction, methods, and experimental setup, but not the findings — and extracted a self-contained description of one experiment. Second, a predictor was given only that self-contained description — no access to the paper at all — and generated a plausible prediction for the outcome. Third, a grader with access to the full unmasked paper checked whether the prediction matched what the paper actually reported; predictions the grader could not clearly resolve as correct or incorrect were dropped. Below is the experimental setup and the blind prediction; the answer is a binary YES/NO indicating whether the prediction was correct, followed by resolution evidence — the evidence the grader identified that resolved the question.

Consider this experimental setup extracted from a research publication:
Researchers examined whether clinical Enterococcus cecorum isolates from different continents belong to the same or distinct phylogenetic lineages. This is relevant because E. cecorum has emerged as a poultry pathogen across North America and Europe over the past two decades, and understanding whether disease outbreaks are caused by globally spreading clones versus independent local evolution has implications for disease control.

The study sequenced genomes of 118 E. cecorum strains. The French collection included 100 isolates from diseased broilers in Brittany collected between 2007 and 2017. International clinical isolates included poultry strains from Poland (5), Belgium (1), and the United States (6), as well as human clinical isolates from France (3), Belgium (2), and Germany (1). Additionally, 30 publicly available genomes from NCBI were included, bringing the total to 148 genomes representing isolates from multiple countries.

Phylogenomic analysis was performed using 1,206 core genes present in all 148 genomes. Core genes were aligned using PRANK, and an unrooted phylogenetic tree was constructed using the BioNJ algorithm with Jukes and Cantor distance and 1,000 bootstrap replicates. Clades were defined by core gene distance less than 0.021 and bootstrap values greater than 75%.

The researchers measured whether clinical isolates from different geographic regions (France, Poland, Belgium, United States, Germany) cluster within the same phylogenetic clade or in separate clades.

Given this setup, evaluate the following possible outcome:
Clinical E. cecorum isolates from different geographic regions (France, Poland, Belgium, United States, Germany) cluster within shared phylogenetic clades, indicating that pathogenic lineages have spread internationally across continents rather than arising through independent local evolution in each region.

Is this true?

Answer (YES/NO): YES